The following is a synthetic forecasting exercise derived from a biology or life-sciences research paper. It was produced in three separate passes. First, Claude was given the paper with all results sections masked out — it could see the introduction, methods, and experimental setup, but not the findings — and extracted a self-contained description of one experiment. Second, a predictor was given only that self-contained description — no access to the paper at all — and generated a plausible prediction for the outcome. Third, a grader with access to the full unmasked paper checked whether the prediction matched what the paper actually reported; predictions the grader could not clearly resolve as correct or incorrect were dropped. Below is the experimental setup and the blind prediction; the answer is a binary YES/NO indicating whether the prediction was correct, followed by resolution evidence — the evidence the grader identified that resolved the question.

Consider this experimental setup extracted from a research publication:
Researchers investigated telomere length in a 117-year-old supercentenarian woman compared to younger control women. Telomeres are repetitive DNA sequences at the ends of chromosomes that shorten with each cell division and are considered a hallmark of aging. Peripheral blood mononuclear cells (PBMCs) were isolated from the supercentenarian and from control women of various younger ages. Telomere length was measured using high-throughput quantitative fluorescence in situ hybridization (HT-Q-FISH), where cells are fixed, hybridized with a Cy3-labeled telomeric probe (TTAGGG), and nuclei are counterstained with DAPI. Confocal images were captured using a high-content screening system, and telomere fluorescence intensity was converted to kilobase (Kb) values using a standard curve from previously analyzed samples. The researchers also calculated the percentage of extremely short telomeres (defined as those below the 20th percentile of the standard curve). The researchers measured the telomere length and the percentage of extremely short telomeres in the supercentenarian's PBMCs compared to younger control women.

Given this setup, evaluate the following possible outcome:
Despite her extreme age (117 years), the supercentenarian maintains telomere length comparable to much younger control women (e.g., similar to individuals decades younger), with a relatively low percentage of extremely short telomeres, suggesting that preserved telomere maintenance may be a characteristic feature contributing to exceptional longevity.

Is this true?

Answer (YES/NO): NO